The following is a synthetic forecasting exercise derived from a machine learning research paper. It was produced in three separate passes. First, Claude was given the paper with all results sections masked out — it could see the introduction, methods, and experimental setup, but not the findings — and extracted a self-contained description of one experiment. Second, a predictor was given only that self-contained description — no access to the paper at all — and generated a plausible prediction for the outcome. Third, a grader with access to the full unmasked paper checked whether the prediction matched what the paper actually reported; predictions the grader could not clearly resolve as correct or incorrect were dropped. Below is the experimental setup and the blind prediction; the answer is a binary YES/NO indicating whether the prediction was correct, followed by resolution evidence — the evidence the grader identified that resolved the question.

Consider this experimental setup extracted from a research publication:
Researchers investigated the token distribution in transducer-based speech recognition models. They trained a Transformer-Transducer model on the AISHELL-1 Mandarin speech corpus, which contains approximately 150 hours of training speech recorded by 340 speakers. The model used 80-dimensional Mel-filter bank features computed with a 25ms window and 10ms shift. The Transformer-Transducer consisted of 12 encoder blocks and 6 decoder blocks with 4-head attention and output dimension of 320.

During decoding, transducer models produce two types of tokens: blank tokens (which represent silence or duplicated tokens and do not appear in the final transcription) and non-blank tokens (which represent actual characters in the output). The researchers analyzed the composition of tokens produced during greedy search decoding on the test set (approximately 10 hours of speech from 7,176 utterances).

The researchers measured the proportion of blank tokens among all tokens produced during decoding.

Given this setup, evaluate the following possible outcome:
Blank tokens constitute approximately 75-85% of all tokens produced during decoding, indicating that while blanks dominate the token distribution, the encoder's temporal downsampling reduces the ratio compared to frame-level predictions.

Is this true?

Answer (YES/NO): NO